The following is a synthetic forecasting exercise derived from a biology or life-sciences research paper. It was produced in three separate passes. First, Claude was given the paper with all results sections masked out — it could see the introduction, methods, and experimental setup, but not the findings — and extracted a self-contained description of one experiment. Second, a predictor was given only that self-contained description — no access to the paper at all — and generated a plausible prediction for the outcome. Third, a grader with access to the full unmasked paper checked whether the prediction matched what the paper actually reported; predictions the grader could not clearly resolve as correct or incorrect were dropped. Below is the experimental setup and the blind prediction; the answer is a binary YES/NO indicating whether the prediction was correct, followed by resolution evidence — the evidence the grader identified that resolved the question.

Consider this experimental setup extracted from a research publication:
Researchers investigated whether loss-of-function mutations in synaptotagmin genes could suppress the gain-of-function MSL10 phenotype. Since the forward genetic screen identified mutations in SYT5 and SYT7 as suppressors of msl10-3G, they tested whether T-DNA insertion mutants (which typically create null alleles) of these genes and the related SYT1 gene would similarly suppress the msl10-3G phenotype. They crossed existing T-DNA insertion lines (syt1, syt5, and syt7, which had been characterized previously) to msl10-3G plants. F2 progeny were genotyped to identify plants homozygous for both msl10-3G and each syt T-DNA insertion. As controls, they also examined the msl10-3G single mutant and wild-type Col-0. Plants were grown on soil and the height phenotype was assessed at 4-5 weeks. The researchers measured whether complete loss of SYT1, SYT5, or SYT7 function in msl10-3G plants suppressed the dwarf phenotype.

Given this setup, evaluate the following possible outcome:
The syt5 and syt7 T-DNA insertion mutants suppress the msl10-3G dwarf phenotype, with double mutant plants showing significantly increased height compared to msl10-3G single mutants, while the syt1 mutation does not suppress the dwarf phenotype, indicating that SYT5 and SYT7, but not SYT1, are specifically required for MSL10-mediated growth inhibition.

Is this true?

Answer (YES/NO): NO